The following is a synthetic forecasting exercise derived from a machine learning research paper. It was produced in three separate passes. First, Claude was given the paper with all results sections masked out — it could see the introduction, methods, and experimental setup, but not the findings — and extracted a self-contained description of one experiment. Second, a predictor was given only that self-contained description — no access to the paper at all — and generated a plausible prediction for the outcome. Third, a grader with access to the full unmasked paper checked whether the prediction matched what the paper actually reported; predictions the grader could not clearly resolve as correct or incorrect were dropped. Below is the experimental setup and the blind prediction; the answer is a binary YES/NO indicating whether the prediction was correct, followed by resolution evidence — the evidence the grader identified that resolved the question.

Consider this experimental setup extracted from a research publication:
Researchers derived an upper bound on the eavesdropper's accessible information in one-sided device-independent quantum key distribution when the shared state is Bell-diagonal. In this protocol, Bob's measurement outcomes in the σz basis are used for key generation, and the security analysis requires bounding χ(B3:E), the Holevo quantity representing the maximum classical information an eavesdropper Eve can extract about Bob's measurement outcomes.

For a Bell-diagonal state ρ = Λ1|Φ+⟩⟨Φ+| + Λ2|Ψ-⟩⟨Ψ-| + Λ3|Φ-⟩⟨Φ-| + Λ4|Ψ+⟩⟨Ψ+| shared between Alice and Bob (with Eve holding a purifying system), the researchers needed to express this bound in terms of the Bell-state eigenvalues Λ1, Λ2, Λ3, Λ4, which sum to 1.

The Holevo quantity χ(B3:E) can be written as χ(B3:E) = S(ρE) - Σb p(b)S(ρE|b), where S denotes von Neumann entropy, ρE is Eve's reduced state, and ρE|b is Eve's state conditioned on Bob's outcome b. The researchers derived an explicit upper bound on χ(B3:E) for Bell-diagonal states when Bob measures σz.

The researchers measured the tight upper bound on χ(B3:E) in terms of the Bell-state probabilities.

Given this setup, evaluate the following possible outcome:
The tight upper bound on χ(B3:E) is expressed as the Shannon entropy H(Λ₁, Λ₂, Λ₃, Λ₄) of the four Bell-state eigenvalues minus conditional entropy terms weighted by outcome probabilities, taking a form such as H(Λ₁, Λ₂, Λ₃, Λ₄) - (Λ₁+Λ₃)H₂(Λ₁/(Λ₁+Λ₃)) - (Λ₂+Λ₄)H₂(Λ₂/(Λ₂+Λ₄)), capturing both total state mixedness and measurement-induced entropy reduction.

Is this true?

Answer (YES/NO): NO